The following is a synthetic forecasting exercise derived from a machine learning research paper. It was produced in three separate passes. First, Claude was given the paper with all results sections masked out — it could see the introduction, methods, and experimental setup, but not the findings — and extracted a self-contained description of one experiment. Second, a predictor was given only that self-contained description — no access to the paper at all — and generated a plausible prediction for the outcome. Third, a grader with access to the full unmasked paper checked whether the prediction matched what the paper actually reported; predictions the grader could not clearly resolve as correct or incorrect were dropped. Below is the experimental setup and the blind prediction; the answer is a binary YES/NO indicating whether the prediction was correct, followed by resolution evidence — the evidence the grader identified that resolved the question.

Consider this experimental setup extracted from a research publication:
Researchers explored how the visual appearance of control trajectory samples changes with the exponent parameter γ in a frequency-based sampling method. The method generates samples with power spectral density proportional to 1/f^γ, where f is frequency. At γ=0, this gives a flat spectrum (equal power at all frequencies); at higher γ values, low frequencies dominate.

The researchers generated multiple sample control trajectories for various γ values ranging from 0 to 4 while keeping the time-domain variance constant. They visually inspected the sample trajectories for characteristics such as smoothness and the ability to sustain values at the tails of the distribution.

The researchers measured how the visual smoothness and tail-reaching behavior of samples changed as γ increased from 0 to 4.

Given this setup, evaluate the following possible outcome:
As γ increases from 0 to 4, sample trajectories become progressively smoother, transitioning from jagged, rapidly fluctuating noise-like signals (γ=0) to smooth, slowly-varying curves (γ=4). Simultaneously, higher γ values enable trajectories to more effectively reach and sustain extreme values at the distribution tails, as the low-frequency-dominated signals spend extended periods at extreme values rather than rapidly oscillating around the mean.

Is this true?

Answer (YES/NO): YES